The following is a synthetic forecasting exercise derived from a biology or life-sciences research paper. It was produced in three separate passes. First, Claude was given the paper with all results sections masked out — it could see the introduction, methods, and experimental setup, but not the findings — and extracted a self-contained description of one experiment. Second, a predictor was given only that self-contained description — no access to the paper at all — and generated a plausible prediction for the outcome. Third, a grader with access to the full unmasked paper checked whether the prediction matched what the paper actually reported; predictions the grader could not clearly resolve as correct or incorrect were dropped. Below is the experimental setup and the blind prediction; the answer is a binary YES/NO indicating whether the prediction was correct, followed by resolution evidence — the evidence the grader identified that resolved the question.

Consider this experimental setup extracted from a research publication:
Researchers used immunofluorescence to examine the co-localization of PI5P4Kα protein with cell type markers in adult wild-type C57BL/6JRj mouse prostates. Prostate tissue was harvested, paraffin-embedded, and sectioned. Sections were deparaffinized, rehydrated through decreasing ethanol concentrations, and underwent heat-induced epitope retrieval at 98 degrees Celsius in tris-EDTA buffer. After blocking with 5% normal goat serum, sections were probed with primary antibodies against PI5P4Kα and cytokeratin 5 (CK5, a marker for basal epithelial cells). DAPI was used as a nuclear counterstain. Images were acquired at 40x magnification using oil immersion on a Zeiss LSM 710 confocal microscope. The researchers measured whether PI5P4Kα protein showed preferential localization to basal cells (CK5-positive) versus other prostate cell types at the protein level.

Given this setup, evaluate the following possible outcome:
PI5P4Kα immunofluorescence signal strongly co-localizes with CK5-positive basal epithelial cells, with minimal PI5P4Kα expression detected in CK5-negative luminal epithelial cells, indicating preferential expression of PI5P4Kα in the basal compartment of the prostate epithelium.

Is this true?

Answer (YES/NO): NO